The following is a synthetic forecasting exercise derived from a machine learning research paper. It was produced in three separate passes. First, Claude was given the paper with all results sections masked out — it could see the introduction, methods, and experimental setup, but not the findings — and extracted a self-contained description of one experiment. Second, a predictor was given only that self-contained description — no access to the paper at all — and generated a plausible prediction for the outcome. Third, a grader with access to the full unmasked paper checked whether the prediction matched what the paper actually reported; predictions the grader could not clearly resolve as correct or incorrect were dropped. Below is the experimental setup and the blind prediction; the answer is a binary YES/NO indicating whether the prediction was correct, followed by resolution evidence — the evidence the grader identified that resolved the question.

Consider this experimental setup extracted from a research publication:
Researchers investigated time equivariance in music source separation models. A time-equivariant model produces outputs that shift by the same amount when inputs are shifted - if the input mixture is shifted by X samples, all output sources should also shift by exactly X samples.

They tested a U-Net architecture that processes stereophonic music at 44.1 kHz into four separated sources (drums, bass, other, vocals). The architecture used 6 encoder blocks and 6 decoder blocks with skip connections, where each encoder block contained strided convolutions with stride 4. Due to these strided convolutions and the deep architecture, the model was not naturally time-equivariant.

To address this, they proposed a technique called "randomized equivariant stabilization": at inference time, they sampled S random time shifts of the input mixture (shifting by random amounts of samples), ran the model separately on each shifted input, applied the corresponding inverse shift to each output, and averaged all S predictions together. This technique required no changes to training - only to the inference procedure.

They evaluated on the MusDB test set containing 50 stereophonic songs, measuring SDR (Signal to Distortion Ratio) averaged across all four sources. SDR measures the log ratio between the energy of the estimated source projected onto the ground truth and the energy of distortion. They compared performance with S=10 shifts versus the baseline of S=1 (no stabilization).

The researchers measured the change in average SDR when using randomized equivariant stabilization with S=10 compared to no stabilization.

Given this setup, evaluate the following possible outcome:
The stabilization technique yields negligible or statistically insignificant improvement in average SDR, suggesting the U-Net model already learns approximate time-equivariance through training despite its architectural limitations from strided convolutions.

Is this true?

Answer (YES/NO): NO